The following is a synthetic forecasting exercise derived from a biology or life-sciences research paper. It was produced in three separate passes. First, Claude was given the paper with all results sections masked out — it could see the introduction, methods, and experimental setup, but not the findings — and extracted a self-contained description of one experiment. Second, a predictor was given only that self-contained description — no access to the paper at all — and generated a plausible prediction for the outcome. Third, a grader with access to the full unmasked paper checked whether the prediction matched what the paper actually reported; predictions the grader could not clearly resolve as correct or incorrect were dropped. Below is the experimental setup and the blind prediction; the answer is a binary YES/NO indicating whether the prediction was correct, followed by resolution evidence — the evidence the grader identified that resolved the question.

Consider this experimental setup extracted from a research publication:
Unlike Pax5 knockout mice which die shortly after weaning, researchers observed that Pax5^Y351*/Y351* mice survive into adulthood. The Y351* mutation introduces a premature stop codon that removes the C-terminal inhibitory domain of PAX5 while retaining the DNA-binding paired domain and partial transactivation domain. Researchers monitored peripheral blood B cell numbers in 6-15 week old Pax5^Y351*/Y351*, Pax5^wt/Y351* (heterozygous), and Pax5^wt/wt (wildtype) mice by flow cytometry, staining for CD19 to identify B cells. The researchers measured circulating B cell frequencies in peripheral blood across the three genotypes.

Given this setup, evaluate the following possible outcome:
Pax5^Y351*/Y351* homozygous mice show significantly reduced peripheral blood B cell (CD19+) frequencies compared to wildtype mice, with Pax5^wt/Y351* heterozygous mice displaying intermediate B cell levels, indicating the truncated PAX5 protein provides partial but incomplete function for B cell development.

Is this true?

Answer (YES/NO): YES